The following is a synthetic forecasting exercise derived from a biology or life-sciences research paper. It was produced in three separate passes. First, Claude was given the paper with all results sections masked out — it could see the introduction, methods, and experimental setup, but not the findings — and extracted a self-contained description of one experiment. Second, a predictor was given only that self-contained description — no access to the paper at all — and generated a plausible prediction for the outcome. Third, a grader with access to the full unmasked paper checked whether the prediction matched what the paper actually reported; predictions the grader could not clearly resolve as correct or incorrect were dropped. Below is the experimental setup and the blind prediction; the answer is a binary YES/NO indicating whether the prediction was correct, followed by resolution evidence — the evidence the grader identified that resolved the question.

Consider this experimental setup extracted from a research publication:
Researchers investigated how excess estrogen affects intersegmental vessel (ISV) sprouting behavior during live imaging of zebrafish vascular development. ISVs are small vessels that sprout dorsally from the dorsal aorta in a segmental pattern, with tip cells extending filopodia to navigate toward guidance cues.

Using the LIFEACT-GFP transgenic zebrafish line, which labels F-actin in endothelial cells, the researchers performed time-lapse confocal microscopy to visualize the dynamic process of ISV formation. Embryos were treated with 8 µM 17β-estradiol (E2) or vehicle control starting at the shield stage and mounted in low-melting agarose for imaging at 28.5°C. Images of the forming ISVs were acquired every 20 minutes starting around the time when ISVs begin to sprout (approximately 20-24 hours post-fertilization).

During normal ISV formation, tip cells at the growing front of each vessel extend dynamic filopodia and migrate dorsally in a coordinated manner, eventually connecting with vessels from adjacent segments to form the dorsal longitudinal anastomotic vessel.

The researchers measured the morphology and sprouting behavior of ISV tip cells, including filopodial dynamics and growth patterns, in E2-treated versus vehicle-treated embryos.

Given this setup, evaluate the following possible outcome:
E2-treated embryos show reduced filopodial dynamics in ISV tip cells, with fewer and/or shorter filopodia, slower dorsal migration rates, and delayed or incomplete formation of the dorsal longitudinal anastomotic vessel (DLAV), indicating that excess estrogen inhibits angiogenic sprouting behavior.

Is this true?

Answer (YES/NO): NO